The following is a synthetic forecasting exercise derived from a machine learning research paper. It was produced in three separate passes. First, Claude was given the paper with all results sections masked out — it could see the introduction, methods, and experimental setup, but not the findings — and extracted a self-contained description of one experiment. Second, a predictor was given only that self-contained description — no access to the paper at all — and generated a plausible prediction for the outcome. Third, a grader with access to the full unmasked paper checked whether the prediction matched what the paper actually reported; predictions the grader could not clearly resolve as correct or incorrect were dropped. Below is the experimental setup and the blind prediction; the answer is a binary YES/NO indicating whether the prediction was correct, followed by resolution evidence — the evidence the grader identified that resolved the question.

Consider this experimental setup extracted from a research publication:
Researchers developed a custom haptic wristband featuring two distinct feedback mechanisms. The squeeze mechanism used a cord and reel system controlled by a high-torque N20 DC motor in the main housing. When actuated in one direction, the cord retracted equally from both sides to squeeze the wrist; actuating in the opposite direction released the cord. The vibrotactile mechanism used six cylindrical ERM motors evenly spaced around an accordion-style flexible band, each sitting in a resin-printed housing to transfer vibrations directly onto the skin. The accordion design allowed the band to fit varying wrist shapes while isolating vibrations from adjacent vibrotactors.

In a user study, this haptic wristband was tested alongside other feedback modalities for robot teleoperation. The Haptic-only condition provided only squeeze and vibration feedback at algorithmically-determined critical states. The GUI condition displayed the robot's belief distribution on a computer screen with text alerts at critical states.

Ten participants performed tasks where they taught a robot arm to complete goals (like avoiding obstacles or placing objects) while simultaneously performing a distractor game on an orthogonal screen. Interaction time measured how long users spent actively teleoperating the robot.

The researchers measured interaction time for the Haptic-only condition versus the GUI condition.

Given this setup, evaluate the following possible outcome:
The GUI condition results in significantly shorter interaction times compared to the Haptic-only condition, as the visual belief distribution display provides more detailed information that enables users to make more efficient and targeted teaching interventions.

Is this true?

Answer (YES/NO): NO